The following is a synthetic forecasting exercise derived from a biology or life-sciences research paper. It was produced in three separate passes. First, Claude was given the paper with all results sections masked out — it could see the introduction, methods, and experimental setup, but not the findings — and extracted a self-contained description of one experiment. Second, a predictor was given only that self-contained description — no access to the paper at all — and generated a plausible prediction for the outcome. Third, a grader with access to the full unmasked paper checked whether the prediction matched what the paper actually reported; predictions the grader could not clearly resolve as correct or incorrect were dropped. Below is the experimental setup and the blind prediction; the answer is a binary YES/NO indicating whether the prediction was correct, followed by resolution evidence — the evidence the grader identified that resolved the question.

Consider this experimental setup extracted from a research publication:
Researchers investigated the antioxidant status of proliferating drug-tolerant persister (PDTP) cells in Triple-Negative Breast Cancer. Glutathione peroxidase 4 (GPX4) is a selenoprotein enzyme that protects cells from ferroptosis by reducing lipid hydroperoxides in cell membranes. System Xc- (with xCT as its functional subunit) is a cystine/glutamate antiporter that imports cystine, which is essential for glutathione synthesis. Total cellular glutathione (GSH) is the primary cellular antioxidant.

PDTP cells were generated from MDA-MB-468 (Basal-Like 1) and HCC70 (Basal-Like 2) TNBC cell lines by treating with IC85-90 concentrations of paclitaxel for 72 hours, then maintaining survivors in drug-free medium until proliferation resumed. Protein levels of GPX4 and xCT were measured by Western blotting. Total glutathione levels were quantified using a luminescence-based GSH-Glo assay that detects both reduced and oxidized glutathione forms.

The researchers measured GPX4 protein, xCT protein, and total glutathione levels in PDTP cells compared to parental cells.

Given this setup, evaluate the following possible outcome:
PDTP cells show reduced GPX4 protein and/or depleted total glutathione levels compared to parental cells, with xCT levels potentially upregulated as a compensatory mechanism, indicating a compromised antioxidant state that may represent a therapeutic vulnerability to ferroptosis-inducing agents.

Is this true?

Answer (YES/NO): NO